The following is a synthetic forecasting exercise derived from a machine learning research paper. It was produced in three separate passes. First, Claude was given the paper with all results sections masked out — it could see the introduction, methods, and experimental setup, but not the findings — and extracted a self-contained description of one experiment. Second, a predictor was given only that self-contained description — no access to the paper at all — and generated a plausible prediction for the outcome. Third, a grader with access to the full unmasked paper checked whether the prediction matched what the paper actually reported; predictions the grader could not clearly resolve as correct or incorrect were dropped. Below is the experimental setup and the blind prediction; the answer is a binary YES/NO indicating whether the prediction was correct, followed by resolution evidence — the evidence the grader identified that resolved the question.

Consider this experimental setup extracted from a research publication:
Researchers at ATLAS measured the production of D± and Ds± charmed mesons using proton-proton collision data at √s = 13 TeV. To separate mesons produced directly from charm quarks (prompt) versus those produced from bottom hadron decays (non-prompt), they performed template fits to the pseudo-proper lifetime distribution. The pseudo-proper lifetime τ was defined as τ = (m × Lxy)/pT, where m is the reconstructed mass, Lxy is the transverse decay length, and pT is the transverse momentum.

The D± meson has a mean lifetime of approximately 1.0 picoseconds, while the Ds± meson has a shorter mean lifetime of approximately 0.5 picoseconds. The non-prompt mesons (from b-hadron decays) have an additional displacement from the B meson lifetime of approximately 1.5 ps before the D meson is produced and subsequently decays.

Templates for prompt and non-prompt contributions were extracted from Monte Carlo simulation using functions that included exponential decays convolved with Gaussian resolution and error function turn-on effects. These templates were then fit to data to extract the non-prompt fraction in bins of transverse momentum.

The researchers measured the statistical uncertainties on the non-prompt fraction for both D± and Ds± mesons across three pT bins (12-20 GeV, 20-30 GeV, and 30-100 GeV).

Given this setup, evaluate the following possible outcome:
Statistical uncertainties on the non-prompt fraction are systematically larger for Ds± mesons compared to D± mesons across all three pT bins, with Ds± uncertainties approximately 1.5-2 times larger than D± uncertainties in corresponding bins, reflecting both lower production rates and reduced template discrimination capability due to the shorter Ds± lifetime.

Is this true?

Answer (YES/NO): NO